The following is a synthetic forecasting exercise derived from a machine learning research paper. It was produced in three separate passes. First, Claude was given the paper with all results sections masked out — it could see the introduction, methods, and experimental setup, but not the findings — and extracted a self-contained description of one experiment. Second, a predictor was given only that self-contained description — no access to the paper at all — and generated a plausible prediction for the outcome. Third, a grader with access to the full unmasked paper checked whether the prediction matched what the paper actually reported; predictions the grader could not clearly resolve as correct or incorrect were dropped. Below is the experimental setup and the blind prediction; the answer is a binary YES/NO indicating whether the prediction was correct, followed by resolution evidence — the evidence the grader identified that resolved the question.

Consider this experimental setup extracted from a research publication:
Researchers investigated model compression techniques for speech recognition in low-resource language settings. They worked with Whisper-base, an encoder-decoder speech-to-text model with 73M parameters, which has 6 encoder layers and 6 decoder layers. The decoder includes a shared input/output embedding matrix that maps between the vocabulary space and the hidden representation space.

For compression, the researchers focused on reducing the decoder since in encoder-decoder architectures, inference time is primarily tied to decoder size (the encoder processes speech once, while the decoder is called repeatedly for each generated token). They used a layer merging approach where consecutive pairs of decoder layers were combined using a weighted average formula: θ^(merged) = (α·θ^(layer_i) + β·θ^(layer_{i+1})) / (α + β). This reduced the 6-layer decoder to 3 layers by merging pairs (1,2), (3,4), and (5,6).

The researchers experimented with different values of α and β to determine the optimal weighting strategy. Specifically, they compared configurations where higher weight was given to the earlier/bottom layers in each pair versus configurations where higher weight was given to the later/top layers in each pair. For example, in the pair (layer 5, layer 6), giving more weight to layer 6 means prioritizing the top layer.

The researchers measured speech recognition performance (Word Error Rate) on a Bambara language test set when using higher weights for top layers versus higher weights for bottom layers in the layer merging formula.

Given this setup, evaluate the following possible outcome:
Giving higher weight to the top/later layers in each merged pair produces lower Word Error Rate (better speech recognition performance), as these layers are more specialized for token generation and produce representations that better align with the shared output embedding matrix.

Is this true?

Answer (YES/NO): YES